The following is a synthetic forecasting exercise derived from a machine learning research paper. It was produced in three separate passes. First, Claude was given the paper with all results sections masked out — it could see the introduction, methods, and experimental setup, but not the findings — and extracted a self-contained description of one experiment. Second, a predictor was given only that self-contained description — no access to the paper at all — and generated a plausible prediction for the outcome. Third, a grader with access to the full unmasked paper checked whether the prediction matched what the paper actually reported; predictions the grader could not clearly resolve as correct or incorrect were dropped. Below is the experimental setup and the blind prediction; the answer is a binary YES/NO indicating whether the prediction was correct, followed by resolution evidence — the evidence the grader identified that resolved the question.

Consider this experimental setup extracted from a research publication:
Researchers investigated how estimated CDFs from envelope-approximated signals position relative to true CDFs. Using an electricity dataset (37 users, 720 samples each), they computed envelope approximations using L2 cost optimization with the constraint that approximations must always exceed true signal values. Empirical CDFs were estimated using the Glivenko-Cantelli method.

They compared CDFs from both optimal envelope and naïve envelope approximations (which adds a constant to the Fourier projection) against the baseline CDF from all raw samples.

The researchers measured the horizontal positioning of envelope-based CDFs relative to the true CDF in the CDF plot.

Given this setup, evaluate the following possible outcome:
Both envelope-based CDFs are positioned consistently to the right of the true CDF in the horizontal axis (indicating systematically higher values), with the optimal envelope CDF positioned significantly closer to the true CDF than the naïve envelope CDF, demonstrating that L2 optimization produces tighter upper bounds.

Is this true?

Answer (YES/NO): YES